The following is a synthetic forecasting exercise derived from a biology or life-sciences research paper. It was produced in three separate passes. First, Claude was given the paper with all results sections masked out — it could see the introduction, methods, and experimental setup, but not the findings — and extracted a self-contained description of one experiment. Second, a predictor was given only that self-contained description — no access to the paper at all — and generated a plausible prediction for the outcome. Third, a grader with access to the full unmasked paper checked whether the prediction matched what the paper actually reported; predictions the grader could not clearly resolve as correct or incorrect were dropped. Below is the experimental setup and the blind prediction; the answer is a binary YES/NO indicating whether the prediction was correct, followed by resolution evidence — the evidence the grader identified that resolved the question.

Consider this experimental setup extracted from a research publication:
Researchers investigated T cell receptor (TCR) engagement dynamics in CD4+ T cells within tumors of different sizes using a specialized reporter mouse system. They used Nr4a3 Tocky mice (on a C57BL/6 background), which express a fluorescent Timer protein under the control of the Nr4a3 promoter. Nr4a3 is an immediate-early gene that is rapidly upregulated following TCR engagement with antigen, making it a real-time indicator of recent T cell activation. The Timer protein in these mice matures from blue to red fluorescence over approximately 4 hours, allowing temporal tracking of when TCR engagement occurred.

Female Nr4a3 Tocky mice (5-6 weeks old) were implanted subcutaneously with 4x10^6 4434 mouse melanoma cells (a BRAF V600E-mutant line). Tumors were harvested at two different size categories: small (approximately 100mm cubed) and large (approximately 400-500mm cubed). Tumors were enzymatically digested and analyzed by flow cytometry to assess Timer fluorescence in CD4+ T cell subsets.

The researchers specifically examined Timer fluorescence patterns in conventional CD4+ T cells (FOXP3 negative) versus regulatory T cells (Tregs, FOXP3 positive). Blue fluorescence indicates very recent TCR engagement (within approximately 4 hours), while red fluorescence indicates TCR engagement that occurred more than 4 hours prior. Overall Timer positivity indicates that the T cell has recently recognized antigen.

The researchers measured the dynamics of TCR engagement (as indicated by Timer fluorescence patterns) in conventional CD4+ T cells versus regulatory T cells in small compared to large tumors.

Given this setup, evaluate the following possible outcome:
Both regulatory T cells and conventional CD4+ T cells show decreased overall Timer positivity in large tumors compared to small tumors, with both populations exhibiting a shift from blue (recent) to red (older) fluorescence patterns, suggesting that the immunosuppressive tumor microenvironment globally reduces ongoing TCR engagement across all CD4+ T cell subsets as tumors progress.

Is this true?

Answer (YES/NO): NO